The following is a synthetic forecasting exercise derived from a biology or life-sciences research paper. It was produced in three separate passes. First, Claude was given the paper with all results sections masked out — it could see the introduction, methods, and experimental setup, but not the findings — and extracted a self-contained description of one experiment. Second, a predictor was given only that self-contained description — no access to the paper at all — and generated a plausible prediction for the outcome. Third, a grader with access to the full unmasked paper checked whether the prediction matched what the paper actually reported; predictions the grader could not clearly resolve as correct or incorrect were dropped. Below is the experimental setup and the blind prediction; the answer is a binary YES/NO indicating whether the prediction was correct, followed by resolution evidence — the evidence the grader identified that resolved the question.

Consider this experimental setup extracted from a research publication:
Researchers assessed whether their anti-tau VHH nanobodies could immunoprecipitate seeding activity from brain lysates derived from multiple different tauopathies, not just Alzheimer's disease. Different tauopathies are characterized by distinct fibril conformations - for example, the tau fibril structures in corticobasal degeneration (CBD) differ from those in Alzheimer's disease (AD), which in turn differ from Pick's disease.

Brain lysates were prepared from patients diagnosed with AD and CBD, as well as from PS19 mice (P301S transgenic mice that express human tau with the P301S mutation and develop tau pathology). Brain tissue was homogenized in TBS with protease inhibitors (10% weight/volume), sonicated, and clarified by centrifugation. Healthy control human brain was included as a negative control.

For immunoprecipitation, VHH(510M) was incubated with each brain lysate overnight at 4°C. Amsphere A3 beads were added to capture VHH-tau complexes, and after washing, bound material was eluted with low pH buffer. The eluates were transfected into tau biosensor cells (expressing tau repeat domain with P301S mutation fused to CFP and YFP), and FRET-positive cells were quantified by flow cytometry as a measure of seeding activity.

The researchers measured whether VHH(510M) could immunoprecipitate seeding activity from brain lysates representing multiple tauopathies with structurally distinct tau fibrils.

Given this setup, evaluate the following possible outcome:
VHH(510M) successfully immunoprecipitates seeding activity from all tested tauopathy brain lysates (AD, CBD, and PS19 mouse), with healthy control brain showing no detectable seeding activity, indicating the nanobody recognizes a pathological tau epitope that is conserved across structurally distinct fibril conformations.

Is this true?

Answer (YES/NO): YES